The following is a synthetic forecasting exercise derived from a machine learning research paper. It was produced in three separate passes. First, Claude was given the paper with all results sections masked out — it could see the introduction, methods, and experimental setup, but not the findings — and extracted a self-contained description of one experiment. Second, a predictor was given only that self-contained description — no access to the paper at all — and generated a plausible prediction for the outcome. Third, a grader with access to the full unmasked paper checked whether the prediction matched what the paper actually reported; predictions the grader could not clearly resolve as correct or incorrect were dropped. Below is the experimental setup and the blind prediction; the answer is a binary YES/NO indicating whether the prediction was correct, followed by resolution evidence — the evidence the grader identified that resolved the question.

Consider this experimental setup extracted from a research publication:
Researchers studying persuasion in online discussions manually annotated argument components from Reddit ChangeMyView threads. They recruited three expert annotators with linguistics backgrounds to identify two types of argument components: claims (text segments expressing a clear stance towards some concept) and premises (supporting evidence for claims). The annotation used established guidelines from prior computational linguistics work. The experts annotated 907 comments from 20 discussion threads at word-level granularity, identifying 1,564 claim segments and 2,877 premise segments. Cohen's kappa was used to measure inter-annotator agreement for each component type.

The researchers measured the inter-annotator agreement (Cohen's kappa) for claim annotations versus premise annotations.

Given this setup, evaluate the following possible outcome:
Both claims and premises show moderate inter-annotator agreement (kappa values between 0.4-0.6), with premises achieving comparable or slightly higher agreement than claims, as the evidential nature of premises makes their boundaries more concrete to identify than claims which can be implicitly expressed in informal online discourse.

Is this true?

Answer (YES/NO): NO